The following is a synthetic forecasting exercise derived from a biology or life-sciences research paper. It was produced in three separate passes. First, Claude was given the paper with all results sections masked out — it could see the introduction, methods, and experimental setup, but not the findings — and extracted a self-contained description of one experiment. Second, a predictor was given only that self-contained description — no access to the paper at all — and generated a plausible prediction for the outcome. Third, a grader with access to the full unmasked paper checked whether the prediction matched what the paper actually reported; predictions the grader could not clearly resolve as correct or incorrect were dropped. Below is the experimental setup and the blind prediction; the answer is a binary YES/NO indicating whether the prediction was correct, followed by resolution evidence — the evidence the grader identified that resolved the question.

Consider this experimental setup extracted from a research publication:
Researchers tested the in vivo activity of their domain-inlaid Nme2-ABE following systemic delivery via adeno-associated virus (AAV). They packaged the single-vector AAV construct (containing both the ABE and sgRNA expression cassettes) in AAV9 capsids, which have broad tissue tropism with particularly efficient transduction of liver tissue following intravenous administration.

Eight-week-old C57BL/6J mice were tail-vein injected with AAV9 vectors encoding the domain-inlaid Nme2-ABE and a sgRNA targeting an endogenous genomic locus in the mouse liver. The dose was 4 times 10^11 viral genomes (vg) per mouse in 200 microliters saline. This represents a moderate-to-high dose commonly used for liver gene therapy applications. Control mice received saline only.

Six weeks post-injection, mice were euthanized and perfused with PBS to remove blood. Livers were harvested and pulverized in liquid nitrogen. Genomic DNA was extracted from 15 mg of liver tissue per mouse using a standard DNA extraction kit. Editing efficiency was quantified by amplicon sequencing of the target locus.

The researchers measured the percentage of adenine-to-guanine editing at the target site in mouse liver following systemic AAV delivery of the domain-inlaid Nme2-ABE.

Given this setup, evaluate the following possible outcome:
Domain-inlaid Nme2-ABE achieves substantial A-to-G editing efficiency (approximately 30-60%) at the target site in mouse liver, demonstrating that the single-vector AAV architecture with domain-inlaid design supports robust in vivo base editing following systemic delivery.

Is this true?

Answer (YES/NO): YES